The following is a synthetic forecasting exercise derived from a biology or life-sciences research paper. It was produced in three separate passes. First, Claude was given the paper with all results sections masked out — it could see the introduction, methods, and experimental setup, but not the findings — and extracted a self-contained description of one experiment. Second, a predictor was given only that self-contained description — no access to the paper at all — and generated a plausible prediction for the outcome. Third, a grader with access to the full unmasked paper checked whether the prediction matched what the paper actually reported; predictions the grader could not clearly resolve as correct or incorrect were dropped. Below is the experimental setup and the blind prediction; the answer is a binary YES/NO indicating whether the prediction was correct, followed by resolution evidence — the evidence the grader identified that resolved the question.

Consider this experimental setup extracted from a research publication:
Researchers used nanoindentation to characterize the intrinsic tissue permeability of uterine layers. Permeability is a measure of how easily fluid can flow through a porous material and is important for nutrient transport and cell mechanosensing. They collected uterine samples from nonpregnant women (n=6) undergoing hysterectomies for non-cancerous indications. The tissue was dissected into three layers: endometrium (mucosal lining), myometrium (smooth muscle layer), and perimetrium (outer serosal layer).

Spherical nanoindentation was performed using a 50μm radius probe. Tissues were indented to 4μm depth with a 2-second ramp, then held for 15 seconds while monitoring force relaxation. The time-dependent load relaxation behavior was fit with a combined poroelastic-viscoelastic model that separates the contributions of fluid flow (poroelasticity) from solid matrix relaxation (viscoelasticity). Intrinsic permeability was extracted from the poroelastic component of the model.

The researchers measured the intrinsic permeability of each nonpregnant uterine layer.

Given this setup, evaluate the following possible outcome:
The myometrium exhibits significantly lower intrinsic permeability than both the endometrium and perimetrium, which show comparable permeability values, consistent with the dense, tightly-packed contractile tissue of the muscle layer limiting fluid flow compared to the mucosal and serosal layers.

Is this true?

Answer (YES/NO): NO